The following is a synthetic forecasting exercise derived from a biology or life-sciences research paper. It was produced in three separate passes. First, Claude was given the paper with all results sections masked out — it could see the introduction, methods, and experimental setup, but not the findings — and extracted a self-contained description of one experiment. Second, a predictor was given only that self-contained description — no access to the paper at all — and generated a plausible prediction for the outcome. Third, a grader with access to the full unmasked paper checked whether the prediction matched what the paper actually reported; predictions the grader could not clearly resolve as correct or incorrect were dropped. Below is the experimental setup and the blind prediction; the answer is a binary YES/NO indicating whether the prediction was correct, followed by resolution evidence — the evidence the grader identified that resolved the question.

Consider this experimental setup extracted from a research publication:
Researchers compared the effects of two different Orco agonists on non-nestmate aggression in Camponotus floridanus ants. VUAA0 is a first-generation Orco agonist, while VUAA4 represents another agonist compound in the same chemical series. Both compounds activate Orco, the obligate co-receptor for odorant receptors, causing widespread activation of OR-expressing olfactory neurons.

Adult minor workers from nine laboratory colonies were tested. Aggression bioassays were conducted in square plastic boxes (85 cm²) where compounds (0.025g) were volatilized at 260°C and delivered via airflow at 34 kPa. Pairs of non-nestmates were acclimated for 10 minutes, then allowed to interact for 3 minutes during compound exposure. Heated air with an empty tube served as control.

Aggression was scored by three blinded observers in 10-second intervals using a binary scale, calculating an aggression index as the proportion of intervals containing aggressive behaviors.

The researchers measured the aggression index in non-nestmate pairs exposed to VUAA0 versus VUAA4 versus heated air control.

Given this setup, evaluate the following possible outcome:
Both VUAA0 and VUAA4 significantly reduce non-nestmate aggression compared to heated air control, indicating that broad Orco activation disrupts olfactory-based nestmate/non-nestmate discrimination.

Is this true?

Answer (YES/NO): NO